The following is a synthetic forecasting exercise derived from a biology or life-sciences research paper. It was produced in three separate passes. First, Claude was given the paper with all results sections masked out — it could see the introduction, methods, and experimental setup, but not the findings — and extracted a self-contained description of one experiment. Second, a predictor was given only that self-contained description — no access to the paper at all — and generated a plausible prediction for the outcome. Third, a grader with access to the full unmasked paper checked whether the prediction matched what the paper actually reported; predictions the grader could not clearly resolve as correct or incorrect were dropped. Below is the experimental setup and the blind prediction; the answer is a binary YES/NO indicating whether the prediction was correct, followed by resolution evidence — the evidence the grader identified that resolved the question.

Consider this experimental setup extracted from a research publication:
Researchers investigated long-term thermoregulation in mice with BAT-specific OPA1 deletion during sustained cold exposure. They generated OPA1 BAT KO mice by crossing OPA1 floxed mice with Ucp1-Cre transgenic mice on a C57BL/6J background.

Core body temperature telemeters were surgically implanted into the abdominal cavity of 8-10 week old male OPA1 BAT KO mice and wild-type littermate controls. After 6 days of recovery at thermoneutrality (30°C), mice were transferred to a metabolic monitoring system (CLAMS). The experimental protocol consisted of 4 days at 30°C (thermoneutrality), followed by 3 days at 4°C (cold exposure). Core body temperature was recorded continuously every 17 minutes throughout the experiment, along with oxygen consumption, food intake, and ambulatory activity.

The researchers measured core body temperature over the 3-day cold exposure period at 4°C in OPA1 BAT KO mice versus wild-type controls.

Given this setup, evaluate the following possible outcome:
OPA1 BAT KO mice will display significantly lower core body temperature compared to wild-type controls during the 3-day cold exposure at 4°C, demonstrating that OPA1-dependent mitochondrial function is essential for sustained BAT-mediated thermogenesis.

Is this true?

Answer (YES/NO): NO